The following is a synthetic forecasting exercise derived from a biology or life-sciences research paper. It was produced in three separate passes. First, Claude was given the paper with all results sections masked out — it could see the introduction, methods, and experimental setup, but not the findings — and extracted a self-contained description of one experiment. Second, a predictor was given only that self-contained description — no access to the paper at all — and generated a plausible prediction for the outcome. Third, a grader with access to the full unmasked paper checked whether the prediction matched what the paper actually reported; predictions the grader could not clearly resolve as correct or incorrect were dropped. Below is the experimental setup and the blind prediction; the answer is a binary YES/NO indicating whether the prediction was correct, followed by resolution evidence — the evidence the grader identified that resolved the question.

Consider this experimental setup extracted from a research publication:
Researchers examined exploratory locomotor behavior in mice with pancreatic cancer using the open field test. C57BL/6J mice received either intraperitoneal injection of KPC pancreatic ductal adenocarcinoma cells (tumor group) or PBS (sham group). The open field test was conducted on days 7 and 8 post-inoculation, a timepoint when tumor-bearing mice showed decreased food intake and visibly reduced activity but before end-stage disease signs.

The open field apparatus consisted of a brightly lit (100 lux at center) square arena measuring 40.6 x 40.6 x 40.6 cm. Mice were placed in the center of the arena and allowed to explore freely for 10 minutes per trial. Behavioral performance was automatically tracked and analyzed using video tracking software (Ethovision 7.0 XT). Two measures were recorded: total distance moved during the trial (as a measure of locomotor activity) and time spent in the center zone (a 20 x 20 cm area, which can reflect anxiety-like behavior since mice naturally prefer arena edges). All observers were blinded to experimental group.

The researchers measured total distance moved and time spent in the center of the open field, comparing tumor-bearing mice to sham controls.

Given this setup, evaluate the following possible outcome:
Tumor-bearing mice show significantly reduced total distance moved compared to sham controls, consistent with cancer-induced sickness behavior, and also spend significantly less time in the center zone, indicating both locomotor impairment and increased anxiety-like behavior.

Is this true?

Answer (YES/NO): YES